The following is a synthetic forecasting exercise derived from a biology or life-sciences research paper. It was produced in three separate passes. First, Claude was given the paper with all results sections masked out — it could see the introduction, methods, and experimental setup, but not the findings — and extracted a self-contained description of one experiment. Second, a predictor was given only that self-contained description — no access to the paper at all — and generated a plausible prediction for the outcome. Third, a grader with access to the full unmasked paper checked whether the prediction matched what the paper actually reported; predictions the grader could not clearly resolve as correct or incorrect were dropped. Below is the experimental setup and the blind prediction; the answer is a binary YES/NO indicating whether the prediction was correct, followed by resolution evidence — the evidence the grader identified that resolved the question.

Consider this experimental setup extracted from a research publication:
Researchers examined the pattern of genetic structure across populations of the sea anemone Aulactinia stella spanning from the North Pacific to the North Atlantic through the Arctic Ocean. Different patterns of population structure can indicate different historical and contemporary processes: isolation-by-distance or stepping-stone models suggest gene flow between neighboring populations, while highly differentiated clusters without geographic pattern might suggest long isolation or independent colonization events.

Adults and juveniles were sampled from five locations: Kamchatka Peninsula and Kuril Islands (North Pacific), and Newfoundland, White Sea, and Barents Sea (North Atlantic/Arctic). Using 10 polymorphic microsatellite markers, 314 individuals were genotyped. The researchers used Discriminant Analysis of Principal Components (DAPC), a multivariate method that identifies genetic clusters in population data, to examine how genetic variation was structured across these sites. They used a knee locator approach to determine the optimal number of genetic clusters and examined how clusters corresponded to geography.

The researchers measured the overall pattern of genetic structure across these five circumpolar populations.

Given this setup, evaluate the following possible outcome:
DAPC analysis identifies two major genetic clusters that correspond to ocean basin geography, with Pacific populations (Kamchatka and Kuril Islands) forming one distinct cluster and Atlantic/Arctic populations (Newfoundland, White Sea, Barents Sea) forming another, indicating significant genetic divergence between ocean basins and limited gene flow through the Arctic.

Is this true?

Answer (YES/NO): NO